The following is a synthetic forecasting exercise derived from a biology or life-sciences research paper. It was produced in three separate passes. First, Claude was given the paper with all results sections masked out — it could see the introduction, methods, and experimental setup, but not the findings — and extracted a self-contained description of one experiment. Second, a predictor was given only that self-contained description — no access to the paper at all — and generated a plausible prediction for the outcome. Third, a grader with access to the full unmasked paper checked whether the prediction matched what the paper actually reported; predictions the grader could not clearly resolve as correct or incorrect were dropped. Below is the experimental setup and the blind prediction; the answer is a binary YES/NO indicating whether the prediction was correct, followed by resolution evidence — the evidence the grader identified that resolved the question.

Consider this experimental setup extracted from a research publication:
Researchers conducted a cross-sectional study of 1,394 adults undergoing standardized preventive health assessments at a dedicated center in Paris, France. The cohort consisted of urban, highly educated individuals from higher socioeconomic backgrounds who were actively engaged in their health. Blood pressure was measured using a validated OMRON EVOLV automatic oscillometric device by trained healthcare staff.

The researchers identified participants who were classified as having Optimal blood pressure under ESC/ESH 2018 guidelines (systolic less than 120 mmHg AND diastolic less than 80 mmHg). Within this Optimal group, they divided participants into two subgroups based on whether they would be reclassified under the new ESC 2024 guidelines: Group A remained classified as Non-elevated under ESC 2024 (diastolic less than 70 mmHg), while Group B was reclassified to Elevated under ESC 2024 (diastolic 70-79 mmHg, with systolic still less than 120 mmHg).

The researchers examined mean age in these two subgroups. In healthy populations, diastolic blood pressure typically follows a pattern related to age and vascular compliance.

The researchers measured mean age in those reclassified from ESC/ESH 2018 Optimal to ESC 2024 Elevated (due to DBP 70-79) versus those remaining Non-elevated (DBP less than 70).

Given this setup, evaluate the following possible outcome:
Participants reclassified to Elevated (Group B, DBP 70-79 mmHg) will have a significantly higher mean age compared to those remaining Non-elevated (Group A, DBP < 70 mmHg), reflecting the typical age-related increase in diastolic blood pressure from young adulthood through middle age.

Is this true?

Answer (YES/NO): YES